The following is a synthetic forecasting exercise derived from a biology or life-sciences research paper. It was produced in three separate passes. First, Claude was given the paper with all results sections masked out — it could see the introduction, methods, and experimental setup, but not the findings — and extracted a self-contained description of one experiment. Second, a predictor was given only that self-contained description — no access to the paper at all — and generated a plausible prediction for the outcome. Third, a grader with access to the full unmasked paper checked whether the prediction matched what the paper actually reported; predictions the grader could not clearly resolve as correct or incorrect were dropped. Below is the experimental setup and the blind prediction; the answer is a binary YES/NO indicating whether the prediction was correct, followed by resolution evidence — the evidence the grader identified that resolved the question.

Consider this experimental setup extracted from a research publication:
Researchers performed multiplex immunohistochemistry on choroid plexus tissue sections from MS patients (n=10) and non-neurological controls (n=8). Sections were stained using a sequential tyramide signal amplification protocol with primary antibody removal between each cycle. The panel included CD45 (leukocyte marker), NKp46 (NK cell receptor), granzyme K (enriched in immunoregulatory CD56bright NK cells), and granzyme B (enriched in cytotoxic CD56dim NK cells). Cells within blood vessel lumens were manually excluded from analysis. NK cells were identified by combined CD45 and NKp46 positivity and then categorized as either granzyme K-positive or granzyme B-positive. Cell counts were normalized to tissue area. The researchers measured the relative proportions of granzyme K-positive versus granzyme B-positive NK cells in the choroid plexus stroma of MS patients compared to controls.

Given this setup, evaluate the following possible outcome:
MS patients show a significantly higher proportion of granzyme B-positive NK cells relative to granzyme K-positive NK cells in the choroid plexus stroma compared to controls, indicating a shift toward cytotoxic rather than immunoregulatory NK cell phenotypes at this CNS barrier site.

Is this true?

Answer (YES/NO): NO